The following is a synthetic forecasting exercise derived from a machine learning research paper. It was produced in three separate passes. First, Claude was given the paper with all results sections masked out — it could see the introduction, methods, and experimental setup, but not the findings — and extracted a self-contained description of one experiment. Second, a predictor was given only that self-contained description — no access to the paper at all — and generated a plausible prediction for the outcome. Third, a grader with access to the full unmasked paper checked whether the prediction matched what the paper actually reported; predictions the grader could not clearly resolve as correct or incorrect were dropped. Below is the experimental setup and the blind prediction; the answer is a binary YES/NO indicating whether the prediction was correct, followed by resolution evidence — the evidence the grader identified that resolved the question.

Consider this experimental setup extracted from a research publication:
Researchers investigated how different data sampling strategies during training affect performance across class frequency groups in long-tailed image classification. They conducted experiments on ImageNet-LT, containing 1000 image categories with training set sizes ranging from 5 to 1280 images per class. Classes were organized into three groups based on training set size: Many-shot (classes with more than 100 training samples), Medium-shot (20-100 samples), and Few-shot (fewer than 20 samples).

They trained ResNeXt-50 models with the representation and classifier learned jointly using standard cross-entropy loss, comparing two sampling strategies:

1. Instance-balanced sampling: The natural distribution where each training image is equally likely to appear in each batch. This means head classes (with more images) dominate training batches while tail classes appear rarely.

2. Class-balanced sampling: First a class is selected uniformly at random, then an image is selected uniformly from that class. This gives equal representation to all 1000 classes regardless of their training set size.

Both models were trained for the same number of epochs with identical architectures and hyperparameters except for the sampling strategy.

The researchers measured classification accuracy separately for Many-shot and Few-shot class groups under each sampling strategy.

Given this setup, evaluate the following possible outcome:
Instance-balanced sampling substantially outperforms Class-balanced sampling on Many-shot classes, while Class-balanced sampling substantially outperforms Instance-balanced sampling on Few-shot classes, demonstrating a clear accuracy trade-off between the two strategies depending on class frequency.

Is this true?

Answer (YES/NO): YES